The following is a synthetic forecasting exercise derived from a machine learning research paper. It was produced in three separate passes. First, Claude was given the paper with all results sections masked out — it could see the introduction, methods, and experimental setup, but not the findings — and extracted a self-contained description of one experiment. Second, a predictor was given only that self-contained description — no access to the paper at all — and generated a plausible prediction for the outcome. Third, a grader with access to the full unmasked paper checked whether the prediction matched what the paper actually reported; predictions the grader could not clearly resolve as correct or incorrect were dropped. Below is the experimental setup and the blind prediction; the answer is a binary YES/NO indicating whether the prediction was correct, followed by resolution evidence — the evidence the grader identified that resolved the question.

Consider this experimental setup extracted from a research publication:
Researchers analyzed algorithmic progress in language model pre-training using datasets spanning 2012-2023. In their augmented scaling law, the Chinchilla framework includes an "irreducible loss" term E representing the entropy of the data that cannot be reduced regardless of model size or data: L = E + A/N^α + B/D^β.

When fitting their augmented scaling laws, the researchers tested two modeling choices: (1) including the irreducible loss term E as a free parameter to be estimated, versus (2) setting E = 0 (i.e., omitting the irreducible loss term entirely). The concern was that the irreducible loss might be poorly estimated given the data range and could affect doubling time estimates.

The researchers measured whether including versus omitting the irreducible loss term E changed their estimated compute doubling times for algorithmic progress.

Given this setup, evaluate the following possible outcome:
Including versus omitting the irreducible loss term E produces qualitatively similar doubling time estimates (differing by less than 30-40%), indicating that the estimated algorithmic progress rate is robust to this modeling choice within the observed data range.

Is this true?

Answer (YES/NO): YES